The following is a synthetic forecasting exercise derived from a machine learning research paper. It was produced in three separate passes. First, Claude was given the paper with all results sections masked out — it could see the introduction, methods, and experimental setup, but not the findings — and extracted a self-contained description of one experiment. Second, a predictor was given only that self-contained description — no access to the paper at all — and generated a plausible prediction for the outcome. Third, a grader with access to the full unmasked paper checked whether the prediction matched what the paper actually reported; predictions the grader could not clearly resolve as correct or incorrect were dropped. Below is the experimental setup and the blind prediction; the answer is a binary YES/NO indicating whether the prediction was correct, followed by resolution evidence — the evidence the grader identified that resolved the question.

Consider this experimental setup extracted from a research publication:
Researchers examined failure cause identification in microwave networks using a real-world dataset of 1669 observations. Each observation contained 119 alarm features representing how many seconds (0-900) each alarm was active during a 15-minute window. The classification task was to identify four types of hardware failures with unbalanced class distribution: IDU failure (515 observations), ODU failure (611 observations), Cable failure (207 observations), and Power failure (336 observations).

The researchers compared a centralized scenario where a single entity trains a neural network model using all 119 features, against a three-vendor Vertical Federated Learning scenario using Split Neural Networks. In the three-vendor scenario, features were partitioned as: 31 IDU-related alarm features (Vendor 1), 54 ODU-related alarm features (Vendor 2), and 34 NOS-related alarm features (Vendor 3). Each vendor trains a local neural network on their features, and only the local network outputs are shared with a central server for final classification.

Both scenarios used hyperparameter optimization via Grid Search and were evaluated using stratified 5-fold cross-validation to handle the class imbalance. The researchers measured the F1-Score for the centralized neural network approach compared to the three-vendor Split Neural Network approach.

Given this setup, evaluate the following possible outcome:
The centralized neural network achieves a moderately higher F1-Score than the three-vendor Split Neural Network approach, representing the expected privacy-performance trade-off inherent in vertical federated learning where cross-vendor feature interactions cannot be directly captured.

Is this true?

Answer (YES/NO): NO